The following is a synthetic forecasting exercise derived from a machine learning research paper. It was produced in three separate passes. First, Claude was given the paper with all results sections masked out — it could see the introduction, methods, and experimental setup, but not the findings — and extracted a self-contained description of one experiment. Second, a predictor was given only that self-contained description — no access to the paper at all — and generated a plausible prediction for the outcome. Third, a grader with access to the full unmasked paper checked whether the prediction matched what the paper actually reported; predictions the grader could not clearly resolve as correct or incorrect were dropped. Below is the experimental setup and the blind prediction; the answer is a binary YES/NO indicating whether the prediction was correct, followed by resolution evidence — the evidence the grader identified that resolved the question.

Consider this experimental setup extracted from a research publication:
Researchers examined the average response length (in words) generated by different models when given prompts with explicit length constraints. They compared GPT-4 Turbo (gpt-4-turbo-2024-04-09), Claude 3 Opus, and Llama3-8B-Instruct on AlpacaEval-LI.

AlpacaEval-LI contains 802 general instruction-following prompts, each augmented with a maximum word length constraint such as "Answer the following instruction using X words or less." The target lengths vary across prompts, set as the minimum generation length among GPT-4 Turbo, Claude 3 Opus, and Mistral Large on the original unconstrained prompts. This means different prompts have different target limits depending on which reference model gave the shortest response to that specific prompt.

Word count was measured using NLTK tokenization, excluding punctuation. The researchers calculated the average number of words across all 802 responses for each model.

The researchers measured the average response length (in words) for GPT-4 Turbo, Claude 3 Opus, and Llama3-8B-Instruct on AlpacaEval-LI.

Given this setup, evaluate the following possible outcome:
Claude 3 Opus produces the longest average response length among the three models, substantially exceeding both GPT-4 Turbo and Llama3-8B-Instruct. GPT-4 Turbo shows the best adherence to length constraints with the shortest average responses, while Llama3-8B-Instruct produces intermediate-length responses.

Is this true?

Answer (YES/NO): NO